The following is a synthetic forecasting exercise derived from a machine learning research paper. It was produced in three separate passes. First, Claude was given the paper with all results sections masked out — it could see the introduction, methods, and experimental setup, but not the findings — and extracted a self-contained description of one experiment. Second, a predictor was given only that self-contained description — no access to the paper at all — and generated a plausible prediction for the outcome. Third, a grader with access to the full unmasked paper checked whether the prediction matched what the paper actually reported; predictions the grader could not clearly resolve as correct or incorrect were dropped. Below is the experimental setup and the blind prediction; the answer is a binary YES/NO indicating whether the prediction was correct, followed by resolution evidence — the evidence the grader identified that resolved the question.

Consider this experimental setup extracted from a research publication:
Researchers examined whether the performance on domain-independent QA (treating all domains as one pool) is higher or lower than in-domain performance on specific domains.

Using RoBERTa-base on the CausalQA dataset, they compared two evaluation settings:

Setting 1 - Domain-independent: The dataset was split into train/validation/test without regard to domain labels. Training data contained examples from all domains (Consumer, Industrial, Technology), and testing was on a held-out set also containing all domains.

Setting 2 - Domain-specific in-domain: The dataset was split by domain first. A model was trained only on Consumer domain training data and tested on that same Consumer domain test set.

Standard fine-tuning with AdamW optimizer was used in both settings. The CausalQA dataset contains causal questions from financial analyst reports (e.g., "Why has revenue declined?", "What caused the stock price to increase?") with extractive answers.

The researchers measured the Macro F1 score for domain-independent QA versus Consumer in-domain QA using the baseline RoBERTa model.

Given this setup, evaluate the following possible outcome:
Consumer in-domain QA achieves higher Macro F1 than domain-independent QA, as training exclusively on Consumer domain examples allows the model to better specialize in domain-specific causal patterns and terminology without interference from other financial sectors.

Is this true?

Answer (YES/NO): NO